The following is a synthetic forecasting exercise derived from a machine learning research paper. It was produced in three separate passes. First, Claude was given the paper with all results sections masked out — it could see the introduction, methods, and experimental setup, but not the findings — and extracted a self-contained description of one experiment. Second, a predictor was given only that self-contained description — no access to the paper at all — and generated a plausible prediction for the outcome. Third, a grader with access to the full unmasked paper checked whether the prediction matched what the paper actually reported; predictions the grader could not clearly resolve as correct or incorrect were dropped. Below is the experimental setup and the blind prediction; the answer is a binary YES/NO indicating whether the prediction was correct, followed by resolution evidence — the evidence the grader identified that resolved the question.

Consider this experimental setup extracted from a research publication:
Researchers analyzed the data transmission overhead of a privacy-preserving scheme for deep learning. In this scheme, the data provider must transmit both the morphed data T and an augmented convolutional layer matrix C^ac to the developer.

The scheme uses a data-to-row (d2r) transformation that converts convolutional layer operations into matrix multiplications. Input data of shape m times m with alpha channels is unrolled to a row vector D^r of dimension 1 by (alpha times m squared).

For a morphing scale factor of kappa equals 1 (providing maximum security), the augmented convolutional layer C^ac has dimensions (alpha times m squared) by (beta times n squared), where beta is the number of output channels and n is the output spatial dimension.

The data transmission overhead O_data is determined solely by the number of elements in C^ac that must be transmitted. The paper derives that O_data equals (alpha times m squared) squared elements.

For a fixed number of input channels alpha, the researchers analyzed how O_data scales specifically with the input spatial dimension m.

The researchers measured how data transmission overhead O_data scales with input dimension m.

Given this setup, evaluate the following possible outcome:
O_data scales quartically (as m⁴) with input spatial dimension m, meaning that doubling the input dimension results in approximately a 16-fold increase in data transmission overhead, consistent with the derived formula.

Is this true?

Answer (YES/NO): YES